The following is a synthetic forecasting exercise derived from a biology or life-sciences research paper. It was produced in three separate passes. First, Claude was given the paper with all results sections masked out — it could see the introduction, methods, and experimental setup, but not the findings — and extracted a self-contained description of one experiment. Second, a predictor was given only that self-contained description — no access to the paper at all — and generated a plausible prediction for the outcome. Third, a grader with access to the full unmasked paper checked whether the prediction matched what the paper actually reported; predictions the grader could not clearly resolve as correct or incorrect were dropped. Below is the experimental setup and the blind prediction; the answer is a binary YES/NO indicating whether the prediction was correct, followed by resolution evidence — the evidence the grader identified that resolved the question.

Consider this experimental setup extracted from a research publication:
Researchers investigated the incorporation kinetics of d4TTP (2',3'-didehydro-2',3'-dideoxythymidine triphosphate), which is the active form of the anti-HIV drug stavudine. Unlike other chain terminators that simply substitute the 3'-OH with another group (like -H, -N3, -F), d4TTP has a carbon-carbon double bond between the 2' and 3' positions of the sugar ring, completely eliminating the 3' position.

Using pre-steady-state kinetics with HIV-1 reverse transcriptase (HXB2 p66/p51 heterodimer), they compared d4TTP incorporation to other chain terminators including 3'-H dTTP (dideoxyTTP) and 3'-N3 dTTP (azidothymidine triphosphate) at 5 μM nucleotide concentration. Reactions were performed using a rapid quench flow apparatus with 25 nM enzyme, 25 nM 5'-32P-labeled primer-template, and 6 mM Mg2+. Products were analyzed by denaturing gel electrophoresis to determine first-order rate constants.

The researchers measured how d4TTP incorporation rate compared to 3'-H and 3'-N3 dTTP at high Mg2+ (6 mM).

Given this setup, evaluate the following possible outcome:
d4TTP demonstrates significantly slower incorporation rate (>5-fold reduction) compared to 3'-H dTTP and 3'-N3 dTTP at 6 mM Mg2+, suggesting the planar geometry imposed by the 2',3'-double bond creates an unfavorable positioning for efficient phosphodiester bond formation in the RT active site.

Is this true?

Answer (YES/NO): NO